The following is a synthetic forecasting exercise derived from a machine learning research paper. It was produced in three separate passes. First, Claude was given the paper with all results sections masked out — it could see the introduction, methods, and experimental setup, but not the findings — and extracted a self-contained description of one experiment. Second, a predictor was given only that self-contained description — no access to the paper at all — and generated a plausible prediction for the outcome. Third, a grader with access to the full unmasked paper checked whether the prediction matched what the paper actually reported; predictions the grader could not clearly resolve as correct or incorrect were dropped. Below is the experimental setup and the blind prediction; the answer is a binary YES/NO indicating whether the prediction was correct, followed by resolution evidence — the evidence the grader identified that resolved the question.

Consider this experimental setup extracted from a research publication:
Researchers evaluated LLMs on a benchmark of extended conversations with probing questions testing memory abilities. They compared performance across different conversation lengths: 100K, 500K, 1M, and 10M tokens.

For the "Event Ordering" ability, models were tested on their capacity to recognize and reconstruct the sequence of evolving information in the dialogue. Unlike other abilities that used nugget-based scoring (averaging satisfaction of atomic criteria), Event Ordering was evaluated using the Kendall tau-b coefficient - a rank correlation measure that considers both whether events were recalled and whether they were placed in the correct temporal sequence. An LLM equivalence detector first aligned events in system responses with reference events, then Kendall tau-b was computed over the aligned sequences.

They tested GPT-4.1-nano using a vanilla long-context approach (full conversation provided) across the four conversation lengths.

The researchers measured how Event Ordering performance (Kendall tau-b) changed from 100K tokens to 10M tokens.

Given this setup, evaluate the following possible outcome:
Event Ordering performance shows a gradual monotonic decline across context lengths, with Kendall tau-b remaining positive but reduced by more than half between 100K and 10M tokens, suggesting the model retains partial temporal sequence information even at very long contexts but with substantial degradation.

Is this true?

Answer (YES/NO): NO